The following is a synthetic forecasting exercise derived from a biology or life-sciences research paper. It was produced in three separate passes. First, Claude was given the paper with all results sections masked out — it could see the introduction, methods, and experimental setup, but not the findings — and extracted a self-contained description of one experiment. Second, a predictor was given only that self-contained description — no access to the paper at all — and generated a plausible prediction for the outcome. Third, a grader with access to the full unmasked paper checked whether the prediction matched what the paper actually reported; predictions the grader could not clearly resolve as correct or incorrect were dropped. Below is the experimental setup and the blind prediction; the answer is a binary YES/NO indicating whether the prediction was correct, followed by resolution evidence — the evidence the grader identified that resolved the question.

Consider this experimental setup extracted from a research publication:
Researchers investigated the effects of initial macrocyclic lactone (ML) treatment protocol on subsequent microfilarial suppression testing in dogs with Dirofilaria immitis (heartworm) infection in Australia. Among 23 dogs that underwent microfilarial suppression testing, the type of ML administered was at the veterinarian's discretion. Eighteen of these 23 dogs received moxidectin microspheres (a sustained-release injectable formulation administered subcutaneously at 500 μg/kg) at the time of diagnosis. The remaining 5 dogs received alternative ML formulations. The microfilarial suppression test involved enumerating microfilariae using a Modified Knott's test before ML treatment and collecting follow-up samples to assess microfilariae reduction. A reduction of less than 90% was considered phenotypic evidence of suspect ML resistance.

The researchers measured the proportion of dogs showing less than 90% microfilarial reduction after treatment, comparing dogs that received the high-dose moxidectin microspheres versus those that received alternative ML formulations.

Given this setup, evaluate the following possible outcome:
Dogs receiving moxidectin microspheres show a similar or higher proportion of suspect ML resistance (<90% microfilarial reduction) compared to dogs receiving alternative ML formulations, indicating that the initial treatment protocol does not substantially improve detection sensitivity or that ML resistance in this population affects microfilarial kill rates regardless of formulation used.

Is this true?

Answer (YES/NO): YES